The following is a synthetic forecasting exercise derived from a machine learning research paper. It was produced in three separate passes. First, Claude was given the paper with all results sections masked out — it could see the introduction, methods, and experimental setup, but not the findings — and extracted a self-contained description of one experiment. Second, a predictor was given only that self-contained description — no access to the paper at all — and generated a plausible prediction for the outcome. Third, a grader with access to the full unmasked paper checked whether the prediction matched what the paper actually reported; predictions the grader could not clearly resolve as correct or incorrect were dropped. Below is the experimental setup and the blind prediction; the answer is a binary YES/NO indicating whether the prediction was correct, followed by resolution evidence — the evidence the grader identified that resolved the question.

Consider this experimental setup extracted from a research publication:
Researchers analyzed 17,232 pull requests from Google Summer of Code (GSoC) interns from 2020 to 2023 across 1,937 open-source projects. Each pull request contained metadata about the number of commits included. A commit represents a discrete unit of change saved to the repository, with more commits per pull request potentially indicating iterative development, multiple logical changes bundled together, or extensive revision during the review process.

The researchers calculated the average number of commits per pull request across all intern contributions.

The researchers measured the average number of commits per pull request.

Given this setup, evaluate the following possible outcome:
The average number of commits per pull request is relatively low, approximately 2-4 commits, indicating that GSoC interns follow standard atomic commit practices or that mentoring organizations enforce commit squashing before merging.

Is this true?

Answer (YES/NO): NO